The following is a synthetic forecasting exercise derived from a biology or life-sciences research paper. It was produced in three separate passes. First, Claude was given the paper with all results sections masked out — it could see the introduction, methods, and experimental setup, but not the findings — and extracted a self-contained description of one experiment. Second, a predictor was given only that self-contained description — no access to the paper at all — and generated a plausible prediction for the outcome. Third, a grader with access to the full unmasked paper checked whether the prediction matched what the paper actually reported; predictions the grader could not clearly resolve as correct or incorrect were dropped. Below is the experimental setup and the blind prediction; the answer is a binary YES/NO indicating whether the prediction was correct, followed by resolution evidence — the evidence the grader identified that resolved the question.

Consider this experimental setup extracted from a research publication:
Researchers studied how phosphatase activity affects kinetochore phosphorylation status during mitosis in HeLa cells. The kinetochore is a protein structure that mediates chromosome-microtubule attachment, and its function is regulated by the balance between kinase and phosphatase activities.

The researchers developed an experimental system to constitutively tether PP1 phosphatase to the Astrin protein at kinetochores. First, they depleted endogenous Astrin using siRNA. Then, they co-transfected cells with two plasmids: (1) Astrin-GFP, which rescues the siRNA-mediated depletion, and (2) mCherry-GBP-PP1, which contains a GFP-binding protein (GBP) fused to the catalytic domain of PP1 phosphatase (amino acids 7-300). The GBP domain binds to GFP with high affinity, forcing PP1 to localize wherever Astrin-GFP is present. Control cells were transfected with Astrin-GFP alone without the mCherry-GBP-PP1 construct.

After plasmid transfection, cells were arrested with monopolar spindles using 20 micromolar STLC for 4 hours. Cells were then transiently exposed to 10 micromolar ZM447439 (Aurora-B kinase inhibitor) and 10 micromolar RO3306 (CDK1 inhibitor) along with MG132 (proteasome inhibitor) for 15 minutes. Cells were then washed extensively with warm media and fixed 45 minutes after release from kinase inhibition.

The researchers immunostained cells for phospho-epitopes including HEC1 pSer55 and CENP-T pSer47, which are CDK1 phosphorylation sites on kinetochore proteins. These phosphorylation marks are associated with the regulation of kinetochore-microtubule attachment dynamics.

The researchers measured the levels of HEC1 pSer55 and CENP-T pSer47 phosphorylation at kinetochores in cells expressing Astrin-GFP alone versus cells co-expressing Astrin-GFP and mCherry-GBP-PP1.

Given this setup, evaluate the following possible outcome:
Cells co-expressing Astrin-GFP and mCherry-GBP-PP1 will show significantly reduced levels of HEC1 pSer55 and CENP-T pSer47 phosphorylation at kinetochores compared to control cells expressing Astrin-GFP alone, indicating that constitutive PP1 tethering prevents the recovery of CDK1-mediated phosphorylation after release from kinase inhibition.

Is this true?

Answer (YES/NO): NO